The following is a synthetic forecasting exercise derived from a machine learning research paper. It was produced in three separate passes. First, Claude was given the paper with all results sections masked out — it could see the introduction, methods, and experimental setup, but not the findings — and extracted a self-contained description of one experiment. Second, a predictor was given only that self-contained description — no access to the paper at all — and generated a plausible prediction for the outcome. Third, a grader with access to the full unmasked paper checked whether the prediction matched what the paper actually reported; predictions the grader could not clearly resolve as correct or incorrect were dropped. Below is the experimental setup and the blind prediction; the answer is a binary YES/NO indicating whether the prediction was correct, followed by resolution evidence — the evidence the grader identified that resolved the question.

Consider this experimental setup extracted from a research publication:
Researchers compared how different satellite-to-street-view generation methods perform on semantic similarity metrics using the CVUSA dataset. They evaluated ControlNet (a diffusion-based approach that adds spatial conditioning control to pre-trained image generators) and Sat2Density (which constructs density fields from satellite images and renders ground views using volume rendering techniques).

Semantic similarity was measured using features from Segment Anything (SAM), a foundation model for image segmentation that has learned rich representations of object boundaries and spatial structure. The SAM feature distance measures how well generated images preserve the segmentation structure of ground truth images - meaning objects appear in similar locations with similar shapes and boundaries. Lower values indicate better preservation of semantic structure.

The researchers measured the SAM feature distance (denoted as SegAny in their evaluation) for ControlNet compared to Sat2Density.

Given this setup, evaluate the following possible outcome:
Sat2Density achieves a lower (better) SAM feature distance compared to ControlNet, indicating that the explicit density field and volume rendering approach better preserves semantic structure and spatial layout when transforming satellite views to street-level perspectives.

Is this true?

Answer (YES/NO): NO